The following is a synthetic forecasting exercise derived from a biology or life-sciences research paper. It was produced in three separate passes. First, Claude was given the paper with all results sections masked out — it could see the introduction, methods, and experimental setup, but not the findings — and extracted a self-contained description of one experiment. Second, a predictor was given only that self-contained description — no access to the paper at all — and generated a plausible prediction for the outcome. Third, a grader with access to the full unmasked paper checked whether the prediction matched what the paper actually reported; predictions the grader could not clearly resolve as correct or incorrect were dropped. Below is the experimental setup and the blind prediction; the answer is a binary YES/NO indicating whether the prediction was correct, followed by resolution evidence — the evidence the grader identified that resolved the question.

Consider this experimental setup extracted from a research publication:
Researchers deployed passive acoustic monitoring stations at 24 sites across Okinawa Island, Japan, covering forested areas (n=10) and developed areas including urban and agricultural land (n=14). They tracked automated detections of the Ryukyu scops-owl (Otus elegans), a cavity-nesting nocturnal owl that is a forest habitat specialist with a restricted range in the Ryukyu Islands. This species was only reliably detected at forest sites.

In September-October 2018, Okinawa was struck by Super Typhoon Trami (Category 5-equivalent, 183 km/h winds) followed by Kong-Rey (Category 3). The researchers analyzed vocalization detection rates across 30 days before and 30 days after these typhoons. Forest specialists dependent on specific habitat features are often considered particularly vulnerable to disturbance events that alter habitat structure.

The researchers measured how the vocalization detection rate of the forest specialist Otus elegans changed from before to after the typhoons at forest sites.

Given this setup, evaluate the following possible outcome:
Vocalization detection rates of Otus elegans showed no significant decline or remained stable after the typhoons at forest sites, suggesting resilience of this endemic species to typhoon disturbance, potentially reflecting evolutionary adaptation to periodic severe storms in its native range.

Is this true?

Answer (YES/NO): YES